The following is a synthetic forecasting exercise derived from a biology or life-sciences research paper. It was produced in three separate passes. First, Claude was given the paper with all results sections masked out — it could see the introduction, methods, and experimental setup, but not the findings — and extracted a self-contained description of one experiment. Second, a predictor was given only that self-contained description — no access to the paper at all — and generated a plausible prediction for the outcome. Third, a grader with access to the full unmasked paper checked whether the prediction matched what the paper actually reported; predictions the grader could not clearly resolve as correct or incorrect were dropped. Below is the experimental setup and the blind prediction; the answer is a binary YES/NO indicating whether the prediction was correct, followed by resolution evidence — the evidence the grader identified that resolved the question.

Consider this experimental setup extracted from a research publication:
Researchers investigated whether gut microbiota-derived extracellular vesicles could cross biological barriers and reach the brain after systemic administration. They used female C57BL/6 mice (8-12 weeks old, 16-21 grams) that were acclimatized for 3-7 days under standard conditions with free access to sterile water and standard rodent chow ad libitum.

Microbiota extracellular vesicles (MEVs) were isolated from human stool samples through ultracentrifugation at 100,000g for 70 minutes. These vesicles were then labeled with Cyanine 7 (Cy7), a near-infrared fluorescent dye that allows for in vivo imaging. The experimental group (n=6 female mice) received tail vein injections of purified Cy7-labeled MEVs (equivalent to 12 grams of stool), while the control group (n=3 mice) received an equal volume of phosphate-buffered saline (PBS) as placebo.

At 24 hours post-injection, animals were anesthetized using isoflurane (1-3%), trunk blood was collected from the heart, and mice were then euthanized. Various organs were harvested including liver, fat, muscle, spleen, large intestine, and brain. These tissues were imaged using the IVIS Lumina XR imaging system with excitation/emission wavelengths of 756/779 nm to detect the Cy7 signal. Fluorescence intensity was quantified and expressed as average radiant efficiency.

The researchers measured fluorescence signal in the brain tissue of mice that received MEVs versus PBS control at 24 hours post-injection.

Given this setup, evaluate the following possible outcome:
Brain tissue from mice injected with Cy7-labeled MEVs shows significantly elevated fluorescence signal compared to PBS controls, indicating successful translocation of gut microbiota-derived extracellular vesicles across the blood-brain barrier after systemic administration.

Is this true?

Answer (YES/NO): NO